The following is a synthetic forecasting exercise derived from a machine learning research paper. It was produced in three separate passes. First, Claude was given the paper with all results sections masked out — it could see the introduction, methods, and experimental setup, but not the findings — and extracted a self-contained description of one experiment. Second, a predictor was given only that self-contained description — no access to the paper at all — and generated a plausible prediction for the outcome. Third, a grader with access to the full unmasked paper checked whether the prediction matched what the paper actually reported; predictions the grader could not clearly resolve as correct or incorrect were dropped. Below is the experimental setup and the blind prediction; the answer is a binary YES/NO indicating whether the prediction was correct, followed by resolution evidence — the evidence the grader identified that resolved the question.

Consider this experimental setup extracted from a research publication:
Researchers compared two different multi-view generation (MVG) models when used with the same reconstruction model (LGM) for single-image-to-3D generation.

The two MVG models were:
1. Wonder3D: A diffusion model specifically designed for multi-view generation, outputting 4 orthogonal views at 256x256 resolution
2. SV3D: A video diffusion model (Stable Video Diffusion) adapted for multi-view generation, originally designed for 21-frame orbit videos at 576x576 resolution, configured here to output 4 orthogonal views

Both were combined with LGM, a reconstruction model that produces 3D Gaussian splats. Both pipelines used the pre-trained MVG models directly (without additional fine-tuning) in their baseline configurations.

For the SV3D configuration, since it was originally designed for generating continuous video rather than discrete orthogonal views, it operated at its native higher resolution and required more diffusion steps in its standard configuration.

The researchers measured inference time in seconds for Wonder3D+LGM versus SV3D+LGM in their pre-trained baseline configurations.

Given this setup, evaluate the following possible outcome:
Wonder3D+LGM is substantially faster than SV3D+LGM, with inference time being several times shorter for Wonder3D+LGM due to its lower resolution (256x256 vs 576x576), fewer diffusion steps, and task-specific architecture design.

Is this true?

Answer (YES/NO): YES